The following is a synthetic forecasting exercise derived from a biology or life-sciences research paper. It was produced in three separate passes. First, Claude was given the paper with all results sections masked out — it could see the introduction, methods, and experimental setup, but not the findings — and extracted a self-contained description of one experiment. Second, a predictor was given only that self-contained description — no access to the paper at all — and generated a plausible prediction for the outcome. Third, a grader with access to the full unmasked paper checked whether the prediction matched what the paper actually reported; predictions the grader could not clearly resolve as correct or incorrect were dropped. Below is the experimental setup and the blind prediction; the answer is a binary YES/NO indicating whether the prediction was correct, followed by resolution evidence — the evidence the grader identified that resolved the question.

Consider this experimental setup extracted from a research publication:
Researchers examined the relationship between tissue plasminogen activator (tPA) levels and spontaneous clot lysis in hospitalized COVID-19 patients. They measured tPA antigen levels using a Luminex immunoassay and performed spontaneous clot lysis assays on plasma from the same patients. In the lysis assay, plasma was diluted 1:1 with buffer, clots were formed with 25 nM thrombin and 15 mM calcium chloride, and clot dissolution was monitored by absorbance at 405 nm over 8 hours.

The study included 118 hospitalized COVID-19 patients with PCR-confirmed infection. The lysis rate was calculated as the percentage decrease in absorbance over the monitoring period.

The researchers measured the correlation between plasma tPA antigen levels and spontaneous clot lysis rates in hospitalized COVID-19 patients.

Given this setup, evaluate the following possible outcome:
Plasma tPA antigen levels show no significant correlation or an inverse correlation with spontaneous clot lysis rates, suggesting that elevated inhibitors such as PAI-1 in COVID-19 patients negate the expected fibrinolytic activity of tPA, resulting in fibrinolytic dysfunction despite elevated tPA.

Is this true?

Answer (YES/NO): NO